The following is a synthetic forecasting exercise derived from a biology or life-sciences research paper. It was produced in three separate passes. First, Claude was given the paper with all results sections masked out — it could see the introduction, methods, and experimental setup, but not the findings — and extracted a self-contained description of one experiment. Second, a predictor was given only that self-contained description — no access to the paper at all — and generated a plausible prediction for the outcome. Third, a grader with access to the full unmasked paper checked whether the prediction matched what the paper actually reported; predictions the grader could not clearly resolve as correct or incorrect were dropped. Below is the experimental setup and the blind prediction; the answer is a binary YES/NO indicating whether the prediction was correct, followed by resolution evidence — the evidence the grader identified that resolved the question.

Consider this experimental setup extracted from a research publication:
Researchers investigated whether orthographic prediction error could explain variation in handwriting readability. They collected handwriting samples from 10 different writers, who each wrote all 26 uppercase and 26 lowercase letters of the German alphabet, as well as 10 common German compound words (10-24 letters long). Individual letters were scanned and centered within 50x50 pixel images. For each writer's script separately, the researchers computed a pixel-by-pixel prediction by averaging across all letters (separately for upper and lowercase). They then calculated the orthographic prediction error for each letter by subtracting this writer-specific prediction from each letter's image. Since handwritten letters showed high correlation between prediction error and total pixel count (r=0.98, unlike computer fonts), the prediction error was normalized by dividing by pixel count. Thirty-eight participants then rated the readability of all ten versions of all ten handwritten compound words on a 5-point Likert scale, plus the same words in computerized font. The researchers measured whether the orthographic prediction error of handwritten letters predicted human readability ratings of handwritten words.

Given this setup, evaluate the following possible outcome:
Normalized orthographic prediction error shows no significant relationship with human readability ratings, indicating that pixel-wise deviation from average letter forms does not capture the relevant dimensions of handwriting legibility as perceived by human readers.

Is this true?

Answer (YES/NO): NO